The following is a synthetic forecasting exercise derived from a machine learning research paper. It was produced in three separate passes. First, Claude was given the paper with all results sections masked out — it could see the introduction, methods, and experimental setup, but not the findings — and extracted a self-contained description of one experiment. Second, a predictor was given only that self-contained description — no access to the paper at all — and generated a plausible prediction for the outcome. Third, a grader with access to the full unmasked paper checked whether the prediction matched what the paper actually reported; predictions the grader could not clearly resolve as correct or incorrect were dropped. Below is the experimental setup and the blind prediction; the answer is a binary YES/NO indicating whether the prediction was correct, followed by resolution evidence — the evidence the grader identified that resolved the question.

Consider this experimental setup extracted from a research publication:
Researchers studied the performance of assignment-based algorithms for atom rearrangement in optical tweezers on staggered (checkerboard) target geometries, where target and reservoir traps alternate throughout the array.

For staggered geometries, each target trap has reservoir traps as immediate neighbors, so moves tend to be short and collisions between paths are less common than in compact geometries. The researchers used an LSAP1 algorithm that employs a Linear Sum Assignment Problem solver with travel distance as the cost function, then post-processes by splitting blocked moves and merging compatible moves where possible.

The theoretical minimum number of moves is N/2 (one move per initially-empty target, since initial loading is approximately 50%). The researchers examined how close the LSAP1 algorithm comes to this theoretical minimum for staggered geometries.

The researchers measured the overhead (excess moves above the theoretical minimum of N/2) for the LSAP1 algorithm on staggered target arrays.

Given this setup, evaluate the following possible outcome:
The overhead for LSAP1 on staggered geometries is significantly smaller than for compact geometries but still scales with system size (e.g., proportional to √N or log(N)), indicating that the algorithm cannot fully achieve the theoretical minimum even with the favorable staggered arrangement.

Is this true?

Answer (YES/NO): NO